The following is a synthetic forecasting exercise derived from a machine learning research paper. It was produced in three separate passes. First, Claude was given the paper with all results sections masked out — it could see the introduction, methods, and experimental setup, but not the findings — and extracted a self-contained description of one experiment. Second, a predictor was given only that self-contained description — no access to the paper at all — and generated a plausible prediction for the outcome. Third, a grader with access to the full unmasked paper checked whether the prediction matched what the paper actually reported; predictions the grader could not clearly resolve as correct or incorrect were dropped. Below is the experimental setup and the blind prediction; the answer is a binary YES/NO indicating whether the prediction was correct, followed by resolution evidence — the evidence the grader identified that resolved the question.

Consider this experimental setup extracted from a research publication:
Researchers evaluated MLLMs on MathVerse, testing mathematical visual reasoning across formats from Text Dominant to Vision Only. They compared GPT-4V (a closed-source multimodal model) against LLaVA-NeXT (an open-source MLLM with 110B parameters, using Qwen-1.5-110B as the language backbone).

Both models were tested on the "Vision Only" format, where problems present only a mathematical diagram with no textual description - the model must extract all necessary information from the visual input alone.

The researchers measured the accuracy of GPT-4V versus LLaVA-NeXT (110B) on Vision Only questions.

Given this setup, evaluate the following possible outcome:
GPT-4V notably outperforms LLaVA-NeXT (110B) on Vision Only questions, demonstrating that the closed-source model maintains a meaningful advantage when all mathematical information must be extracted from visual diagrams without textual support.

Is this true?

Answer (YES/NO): YES